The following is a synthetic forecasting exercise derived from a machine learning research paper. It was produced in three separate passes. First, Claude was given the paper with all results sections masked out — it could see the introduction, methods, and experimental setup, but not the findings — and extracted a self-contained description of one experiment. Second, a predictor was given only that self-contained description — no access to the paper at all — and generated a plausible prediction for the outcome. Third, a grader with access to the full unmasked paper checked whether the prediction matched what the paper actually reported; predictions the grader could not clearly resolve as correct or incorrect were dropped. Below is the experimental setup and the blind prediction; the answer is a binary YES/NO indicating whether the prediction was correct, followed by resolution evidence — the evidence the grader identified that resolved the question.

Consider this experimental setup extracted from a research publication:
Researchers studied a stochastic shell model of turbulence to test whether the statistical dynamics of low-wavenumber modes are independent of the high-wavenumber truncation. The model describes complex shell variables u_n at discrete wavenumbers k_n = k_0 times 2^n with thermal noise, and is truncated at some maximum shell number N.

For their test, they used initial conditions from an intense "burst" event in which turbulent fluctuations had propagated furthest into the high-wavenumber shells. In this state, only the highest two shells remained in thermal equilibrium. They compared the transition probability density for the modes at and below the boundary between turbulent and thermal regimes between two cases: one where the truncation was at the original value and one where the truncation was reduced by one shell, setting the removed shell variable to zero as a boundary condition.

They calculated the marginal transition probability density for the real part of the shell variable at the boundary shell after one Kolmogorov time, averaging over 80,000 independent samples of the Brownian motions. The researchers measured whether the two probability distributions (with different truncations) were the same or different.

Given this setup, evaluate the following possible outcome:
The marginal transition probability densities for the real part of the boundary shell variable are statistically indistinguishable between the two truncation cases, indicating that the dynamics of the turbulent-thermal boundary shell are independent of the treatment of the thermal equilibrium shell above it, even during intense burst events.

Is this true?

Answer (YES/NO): YES